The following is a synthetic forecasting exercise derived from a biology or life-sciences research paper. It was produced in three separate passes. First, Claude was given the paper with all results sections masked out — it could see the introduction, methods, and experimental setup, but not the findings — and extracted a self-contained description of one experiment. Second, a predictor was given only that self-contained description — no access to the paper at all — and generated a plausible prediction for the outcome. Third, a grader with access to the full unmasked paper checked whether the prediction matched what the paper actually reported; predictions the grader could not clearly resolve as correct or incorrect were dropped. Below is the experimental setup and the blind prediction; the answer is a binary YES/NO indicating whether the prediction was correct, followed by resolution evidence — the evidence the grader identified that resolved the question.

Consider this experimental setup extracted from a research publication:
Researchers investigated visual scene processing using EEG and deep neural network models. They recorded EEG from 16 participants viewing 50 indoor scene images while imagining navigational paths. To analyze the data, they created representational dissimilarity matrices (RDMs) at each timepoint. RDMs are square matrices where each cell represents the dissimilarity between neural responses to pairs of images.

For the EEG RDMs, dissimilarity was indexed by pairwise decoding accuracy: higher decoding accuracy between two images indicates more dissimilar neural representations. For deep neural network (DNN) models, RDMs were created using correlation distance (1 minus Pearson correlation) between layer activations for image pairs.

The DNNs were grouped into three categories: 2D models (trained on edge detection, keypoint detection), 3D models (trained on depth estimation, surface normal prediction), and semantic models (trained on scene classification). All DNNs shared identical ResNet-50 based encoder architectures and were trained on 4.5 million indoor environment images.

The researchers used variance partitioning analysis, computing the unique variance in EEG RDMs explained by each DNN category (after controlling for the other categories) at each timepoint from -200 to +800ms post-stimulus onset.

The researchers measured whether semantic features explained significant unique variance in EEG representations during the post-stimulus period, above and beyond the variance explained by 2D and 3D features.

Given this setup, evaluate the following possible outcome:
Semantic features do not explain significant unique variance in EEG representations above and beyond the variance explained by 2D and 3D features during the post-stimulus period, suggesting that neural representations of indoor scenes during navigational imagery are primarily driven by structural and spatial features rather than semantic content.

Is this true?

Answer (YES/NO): NO